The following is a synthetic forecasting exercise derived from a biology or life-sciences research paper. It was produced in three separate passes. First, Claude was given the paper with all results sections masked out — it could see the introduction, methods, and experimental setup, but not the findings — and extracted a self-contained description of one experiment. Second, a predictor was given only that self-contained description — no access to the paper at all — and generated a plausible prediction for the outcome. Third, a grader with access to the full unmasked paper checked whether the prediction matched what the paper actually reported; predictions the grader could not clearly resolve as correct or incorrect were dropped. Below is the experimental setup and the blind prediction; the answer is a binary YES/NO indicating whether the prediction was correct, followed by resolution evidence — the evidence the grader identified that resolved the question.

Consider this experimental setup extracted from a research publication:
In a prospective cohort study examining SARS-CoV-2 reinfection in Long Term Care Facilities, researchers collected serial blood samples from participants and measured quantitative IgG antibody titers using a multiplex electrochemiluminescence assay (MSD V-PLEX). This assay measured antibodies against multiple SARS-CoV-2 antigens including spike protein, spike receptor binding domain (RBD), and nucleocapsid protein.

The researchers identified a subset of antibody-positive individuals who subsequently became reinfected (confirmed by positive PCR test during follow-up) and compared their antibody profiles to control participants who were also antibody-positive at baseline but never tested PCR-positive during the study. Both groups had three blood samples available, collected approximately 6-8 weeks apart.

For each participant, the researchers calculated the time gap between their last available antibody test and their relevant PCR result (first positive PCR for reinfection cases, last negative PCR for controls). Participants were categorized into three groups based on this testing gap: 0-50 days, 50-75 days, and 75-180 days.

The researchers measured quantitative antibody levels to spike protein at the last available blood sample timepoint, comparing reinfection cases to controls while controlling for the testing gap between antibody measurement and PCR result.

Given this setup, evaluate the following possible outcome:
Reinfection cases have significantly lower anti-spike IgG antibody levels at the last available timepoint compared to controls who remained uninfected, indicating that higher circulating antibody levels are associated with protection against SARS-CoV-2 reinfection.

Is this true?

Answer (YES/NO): NO